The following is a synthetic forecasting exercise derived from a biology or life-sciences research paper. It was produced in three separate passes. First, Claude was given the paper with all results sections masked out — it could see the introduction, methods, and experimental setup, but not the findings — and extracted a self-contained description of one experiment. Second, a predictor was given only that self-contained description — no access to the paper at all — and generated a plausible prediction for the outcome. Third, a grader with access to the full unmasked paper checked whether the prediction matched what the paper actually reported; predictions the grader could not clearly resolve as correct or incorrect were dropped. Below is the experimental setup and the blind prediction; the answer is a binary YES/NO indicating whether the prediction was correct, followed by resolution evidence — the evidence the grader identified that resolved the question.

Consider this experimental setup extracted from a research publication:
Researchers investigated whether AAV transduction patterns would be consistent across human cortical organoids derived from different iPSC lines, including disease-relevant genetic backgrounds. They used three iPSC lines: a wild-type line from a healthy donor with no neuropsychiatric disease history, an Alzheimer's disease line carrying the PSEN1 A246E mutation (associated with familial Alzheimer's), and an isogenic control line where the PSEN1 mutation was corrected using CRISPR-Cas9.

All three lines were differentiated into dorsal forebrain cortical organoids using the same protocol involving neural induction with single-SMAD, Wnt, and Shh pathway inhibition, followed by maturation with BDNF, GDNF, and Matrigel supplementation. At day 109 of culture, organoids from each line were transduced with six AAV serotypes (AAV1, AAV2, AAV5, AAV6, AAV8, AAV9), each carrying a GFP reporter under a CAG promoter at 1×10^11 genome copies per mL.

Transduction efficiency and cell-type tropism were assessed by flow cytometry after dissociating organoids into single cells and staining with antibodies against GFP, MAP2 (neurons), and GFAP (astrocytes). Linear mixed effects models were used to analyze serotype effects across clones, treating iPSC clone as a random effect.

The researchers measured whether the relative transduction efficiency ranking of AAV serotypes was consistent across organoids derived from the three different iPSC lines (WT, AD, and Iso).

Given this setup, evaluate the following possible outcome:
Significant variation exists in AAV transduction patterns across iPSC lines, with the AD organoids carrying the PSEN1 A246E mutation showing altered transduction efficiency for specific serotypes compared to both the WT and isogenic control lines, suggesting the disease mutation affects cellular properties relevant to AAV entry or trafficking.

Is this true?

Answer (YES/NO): NO